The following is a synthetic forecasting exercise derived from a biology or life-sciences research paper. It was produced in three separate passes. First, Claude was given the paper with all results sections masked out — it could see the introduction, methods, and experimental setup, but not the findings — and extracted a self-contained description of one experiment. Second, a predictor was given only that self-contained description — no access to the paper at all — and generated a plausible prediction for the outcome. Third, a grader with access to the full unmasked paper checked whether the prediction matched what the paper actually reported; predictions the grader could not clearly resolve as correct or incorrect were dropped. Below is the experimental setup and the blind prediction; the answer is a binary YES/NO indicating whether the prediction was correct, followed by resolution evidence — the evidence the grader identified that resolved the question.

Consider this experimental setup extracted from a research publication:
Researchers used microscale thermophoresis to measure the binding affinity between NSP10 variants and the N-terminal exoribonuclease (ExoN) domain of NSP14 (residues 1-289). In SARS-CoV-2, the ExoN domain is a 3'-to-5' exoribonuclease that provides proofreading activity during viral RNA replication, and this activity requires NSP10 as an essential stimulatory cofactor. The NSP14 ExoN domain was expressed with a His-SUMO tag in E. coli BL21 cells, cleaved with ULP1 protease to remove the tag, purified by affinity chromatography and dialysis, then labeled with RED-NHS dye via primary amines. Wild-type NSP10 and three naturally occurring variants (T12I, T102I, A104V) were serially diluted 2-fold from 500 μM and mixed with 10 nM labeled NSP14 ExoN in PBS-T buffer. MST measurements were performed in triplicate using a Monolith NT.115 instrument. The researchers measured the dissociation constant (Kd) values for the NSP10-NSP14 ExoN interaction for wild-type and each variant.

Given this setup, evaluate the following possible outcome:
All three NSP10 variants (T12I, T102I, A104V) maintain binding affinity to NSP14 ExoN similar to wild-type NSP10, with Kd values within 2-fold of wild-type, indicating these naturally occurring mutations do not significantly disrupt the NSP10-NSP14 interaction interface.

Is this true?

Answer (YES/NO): NO